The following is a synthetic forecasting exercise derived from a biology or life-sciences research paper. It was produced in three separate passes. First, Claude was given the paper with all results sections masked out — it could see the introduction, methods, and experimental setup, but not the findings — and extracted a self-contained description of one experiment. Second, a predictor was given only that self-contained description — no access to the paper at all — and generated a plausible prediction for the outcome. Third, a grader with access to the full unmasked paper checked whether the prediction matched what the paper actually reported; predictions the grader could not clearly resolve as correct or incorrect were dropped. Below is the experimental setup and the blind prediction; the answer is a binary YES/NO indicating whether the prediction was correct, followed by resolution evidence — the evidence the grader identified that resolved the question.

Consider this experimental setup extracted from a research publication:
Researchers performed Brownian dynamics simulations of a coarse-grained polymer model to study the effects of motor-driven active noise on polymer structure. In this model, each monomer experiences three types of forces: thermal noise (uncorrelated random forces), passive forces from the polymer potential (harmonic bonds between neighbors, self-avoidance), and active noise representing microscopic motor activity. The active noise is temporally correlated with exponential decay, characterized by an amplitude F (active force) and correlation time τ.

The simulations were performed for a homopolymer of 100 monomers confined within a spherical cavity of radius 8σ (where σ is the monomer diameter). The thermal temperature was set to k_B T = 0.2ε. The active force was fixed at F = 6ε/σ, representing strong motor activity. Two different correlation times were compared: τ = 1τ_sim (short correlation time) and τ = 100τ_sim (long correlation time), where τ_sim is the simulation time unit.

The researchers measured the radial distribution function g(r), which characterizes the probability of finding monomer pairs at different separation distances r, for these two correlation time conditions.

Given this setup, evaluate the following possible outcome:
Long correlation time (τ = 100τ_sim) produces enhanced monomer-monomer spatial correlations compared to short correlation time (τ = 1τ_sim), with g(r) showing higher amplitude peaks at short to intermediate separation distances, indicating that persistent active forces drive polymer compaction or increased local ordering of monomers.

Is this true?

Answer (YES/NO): NO